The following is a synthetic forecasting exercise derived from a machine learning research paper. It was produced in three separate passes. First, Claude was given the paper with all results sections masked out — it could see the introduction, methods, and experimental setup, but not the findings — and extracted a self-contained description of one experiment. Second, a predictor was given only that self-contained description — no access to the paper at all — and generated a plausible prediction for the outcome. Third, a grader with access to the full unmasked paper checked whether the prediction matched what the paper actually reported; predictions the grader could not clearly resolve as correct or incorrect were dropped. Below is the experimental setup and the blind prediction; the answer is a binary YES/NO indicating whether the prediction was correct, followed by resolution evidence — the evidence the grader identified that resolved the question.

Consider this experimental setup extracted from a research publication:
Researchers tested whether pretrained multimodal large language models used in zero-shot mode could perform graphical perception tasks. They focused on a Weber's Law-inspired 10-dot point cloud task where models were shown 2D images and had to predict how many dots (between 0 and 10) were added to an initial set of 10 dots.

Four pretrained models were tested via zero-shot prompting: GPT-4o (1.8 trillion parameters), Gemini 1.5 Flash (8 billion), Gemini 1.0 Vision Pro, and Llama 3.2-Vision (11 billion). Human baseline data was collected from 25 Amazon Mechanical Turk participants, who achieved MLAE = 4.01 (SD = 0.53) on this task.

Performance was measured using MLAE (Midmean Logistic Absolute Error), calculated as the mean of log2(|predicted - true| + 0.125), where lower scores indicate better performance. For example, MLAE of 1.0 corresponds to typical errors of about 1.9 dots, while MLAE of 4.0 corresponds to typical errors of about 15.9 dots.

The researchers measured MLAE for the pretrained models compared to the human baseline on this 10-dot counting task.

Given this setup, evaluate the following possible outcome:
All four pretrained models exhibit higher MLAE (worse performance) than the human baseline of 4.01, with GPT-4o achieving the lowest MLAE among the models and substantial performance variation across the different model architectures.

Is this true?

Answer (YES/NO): NO